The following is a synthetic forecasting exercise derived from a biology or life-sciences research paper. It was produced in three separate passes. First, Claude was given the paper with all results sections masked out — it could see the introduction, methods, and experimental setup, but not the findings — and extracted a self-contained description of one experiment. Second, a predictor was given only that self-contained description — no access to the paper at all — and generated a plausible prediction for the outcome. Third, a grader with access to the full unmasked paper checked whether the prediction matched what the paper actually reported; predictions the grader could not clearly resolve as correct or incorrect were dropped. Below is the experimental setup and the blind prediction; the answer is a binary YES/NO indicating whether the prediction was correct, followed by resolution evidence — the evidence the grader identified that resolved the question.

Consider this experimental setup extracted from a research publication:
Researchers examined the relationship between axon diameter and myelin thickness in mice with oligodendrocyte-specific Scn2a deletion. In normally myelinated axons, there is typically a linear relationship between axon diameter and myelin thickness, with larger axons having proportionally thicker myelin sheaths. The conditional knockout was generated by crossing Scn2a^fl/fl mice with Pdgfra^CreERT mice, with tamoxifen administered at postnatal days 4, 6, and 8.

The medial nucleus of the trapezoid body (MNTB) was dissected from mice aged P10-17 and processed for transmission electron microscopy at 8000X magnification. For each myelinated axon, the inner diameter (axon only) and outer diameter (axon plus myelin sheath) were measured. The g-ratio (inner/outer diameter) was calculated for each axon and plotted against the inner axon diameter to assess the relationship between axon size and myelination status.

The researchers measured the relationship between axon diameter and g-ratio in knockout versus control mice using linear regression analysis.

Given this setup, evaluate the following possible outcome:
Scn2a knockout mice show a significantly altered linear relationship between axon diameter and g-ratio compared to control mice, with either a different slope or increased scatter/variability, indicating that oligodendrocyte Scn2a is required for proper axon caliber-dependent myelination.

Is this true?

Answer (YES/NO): NO